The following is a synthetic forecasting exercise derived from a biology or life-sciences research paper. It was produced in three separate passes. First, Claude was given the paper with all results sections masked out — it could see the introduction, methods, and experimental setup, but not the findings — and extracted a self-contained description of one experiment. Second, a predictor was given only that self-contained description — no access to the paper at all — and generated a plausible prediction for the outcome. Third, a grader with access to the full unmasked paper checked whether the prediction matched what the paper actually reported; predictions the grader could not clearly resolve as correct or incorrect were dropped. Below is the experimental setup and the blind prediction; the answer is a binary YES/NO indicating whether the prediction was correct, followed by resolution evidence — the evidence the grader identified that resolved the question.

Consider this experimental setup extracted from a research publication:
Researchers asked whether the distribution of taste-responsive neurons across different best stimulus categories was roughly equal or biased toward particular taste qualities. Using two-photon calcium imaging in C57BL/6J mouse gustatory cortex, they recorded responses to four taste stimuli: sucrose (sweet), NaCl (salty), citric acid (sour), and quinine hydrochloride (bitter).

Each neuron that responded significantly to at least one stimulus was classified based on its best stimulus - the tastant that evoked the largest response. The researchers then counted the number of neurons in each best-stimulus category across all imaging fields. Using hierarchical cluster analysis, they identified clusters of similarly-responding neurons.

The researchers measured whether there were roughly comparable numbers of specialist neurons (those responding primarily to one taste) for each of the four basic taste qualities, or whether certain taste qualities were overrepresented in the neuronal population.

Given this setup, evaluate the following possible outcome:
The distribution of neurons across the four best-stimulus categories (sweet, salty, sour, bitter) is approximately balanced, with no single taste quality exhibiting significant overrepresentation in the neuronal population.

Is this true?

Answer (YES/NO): YES